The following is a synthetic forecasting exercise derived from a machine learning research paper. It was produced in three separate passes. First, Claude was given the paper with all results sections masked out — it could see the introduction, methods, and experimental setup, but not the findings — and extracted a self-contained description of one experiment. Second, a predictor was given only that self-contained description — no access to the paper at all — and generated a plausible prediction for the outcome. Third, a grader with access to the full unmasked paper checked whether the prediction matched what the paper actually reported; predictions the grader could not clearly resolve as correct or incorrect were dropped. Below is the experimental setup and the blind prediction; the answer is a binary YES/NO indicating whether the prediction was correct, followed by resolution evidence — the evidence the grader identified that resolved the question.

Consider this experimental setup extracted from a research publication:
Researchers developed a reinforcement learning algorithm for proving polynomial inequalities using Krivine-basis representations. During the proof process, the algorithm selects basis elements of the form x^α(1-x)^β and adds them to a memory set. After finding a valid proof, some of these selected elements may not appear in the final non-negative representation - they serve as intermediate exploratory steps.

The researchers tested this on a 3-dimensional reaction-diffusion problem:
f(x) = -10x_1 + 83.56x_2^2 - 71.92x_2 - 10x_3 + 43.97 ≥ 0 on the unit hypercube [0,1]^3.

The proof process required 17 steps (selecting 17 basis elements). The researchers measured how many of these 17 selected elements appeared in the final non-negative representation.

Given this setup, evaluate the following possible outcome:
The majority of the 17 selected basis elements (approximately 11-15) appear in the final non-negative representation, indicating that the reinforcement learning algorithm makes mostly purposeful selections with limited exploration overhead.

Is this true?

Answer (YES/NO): NO